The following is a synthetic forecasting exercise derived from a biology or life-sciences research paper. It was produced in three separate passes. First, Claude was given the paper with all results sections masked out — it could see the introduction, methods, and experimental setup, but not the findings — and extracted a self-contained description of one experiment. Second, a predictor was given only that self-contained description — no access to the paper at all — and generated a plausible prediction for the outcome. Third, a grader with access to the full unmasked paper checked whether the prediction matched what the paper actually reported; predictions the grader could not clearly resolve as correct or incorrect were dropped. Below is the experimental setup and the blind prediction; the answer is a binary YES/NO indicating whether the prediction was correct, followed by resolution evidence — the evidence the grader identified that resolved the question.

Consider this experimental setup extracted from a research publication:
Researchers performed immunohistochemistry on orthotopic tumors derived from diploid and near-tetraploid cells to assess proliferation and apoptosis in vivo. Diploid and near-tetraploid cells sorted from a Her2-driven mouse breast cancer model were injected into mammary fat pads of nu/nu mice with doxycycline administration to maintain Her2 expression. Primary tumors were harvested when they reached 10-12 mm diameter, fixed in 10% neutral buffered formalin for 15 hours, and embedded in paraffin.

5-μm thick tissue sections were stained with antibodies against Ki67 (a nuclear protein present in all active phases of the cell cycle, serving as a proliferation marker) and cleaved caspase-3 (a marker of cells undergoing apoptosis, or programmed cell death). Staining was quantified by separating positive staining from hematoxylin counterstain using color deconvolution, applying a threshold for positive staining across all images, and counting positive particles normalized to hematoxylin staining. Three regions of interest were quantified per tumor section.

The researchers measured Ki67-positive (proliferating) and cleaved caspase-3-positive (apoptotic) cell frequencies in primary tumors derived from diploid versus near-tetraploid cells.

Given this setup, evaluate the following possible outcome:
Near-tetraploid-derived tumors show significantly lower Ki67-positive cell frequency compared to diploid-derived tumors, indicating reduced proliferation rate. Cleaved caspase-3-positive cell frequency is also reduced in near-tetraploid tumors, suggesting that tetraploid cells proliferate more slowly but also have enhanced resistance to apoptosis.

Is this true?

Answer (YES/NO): NO